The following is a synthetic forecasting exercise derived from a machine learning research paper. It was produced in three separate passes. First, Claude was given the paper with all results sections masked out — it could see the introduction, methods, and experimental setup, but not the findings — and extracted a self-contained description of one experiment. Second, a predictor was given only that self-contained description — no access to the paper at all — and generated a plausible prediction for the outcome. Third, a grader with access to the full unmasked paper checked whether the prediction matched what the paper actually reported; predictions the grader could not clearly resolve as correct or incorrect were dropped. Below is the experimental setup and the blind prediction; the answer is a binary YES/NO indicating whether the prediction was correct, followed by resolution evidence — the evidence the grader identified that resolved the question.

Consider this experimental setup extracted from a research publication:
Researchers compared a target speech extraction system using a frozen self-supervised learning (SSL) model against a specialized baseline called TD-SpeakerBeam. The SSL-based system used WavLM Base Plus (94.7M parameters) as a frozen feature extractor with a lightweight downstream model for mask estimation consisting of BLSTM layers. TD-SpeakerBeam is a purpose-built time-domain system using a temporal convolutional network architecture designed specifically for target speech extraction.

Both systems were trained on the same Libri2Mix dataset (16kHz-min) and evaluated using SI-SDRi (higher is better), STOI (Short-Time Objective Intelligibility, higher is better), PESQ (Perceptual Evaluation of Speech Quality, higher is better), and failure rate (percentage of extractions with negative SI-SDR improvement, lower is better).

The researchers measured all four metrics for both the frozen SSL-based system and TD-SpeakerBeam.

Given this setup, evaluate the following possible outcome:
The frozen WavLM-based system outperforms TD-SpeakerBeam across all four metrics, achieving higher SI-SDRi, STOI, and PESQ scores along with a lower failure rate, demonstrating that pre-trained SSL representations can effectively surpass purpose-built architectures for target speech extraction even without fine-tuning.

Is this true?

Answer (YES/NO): NO